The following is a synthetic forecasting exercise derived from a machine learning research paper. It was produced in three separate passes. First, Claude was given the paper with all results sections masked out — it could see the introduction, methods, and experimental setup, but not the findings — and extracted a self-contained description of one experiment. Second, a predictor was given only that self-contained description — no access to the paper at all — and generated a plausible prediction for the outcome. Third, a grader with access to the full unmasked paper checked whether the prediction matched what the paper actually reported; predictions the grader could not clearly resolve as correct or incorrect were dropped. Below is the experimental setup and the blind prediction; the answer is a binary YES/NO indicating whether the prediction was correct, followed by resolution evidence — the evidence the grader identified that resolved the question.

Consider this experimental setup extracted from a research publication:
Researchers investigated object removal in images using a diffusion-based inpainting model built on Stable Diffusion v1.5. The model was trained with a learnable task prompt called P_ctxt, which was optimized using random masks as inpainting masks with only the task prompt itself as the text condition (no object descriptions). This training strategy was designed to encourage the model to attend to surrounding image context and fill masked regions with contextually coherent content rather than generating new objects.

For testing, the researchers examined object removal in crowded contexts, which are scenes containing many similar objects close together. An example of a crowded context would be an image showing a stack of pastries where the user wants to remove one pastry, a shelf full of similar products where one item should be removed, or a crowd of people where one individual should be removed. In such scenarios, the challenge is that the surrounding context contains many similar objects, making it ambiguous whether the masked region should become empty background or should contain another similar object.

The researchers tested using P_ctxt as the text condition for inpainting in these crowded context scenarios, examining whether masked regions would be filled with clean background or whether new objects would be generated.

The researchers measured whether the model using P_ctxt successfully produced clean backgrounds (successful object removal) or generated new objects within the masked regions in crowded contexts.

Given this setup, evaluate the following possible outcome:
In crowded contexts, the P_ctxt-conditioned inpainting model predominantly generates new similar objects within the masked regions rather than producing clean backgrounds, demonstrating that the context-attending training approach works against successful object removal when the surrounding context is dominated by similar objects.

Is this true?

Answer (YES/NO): YES